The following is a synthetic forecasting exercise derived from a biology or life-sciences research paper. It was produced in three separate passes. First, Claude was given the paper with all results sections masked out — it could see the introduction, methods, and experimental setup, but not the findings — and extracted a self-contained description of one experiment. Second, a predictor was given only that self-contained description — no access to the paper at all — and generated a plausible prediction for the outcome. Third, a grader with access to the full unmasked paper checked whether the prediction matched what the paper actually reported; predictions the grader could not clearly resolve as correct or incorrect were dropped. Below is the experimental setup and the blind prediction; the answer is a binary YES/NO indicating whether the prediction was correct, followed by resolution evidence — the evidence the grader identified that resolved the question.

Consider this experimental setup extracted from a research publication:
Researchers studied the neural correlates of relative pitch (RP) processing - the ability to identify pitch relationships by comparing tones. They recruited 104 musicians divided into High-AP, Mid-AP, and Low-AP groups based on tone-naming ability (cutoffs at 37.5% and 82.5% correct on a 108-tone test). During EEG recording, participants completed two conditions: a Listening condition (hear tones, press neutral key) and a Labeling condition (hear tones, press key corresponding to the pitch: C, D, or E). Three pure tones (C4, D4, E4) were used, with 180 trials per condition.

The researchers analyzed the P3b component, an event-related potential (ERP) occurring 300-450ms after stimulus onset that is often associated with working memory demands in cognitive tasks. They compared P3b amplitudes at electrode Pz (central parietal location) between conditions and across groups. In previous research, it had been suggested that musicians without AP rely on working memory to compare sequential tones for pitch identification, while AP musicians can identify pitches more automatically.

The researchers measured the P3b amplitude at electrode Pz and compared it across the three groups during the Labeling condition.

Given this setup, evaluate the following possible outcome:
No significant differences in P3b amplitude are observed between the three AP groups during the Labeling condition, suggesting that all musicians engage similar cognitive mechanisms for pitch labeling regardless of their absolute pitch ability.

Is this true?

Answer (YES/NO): NO